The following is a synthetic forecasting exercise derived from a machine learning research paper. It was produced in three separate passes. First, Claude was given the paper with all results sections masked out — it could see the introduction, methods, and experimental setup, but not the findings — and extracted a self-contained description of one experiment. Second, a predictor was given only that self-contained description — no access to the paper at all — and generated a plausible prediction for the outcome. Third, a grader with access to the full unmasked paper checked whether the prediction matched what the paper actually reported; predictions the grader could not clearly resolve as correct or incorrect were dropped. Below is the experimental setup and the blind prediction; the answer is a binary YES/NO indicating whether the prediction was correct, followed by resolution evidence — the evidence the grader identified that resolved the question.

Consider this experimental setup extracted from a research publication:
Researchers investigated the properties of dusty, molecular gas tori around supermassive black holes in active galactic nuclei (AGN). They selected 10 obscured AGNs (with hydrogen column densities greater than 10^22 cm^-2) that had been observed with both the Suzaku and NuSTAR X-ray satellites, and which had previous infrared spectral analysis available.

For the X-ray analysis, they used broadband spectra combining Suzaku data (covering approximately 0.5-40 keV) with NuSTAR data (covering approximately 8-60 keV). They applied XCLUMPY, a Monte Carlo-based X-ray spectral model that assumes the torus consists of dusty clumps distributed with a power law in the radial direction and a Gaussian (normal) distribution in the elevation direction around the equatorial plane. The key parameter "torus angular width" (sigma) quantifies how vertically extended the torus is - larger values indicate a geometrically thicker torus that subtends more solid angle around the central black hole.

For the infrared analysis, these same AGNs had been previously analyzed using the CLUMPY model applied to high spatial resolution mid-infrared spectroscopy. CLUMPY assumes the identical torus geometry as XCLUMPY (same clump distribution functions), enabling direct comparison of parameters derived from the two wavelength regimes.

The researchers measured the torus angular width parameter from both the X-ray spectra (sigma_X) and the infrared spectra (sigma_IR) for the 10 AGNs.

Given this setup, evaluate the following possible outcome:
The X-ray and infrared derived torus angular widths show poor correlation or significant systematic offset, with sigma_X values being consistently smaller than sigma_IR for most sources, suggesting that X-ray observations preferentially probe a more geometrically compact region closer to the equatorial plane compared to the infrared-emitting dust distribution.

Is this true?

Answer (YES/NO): YES